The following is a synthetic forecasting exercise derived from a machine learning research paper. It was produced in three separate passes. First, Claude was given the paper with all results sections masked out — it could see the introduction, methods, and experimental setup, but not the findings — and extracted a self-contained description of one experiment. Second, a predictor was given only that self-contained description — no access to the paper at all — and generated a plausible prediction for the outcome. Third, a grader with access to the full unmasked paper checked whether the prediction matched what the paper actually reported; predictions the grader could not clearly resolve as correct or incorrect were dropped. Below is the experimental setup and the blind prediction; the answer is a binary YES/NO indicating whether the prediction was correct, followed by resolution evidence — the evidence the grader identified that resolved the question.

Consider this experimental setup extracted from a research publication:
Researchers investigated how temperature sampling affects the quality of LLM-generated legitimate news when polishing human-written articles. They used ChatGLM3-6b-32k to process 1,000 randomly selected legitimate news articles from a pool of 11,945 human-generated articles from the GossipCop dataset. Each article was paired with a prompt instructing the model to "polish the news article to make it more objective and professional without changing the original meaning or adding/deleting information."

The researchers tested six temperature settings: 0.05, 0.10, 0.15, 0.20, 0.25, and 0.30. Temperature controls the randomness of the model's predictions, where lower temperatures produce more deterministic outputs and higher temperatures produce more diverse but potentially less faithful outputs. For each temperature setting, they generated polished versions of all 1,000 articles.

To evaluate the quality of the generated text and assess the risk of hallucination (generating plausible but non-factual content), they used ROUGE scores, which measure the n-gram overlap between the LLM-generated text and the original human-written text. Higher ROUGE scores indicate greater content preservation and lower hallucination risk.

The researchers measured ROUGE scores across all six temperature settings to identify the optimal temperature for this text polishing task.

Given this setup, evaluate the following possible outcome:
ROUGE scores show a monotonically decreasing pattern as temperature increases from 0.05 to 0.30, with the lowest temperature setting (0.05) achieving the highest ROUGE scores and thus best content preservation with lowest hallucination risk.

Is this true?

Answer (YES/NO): NO